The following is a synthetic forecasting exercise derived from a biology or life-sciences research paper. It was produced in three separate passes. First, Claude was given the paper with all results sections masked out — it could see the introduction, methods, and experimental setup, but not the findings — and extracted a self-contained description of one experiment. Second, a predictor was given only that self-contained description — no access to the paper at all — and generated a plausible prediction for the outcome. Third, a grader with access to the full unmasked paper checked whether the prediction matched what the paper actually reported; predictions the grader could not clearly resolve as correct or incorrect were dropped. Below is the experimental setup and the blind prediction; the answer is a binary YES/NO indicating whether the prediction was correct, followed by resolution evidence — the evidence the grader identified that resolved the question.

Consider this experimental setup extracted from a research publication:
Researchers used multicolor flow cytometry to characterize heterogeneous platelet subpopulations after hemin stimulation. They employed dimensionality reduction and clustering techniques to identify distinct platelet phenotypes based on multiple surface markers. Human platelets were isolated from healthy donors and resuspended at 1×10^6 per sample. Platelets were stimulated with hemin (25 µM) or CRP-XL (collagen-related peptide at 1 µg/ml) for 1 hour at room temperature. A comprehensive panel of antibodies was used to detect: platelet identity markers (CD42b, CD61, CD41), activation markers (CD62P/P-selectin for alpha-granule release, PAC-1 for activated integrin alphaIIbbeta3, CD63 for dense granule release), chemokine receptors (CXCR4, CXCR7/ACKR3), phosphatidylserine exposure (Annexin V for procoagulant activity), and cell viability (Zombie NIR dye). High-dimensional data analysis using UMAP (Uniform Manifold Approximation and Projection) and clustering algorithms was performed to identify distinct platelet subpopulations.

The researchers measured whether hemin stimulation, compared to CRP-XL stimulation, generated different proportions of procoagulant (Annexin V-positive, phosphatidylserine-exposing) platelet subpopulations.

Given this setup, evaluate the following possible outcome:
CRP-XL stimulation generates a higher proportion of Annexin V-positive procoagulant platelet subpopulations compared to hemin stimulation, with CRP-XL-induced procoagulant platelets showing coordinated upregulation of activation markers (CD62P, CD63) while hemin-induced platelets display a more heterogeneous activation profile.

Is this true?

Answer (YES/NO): NO